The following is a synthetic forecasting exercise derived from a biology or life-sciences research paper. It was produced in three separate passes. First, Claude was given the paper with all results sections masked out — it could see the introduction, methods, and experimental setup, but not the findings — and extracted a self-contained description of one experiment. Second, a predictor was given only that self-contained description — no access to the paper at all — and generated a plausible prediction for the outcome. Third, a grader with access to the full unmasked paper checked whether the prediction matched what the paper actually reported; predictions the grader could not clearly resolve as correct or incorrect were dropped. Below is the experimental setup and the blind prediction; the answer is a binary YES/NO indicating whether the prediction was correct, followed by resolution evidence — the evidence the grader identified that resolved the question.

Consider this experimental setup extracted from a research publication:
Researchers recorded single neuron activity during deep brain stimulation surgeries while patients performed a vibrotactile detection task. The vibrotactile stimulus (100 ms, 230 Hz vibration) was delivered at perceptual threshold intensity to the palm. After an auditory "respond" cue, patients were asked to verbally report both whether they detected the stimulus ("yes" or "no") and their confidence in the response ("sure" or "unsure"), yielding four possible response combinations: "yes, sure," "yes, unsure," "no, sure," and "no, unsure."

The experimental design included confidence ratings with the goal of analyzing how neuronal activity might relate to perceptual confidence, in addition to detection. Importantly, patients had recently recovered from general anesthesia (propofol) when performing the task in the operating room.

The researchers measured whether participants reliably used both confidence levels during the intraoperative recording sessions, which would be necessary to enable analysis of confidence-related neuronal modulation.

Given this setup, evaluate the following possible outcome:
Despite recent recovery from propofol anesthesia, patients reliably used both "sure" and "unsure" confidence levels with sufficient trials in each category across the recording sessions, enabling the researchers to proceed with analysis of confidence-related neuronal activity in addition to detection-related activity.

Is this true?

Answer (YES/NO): NO